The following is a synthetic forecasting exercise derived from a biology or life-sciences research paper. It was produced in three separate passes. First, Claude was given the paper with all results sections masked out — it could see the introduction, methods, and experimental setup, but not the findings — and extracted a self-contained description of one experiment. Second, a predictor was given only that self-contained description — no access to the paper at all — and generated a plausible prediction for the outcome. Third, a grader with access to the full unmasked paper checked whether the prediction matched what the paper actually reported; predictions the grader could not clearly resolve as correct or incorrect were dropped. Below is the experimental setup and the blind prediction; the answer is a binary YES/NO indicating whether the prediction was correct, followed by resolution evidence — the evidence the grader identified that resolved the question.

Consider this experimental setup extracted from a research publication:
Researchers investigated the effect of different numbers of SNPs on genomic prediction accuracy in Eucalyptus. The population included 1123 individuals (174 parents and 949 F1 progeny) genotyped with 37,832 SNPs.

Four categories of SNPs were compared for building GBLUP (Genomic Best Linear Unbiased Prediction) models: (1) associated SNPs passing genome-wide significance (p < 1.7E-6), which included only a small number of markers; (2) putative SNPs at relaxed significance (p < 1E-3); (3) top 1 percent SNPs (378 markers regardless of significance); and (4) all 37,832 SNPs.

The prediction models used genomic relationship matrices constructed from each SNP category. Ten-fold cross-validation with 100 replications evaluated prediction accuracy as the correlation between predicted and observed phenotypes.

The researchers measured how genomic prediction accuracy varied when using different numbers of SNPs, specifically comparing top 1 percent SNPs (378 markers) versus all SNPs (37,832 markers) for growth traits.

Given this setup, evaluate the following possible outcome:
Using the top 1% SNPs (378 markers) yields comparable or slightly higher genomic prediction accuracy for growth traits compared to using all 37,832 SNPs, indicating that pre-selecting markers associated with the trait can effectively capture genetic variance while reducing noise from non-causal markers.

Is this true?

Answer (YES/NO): NO